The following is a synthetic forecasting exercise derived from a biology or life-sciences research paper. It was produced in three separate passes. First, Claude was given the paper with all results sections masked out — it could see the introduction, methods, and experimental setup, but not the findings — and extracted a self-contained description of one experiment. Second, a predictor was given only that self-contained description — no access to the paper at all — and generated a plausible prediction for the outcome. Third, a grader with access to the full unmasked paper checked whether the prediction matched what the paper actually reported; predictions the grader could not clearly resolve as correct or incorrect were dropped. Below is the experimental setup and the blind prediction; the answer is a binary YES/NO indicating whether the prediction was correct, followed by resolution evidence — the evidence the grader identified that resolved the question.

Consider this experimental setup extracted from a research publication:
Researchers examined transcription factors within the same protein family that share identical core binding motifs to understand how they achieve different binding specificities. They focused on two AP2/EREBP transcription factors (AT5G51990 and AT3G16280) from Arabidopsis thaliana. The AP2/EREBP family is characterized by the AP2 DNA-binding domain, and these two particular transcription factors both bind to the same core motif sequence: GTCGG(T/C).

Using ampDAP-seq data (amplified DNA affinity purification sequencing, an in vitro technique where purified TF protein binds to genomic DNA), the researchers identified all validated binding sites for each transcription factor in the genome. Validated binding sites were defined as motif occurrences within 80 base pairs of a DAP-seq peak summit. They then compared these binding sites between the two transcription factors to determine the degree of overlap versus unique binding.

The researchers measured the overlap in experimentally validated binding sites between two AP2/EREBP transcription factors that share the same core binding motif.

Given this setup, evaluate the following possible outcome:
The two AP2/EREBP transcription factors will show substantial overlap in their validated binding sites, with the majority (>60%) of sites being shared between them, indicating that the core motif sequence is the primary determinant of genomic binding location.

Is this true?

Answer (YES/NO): NO